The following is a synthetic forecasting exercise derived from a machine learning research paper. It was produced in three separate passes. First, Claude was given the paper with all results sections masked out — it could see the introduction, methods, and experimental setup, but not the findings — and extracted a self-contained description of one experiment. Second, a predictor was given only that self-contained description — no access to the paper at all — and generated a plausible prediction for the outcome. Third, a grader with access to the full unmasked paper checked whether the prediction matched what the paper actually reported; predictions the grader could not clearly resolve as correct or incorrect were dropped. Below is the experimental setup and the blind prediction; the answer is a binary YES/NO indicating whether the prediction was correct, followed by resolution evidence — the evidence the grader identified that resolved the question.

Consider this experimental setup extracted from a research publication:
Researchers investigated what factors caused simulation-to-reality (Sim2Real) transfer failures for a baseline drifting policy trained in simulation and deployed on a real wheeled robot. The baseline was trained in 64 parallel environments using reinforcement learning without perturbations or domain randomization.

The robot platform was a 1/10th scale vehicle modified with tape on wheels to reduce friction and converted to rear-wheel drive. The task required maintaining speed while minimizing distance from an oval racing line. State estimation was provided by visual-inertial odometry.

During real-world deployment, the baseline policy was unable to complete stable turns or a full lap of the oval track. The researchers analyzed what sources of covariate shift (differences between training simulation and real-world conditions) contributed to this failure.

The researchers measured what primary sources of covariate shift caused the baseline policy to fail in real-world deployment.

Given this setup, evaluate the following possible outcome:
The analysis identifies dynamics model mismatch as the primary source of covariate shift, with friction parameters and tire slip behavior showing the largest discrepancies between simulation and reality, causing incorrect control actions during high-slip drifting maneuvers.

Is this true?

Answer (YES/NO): NO